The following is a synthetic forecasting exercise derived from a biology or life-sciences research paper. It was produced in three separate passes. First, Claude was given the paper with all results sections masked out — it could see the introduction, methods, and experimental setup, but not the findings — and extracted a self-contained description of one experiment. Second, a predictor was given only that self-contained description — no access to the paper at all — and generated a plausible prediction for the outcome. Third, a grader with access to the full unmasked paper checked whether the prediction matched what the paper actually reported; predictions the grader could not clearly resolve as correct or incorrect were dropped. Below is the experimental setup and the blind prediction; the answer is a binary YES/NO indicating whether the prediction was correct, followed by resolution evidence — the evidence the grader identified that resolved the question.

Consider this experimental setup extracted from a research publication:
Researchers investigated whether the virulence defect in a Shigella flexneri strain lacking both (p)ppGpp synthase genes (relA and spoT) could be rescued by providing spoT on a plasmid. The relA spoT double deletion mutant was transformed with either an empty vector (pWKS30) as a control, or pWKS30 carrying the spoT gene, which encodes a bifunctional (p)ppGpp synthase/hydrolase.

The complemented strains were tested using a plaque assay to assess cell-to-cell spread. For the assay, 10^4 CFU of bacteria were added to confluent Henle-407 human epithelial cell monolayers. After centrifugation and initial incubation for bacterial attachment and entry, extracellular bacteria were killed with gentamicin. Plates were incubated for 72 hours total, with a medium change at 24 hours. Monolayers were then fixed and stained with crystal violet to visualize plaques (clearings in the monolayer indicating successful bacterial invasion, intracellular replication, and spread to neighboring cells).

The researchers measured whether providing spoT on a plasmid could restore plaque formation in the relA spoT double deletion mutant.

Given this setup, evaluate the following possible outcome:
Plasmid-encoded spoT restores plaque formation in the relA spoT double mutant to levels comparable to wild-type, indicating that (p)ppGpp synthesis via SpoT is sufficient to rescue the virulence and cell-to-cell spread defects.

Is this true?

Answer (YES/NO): YES